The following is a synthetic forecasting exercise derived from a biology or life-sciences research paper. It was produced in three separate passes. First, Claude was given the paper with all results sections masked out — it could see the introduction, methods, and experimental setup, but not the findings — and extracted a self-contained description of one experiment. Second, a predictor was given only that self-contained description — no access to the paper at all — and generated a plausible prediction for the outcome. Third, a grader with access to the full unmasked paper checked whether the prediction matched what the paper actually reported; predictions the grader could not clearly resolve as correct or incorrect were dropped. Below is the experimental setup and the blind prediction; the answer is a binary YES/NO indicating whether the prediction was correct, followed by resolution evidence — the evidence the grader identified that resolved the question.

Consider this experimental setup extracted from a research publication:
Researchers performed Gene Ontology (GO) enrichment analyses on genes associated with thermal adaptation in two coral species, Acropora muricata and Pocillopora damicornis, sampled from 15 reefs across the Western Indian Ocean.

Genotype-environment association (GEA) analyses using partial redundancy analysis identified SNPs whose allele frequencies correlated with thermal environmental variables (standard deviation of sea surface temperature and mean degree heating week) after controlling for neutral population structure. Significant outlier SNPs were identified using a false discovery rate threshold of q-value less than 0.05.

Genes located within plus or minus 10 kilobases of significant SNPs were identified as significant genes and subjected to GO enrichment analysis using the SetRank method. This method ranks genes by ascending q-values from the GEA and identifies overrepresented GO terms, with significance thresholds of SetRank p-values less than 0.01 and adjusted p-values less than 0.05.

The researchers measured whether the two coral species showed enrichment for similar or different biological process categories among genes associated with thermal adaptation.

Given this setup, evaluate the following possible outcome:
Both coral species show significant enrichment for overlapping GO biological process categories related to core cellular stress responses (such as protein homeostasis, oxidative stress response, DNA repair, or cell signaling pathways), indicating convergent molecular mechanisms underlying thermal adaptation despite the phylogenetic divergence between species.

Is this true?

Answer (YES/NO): NO